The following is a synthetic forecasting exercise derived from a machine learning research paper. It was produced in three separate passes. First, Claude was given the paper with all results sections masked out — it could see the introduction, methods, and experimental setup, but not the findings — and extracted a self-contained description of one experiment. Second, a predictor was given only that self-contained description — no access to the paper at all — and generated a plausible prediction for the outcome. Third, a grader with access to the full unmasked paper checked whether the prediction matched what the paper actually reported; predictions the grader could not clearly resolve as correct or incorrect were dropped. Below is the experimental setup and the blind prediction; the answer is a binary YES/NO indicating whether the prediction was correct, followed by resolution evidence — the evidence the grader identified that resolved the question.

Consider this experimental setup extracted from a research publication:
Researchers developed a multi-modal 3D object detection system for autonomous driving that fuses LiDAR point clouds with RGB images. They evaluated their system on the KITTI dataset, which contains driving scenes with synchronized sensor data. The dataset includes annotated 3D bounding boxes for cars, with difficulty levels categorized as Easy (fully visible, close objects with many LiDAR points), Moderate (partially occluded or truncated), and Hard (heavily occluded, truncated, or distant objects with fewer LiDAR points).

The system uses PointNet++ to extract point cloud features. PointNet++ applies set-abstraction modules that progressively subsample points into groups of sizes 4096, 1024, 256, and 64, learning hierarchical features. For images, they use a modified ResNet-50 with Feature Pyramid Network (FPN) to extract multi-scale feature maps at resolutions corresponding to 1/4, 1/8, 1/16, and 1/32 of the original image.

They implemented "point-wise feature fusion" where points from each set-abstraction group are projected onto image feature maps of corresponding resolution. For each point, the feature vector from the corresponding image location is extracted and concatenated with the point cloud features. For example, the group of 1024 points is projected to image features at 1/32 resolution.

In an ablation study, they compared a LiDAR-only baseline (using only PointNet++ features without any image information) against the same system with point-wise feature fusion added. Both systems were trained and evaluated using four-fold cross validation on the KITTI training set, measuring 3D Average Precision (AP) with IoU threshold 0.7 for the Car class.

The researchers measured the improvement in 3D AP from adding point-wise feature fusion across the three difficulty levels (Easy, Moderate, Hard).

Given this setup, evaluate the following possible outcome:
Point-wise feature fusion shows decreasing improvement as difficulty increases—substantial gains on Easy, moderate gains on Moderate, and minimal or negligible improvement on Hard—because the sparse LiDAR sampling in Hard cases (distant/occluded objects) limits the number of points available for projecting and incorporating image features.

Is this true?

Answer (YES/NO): YES